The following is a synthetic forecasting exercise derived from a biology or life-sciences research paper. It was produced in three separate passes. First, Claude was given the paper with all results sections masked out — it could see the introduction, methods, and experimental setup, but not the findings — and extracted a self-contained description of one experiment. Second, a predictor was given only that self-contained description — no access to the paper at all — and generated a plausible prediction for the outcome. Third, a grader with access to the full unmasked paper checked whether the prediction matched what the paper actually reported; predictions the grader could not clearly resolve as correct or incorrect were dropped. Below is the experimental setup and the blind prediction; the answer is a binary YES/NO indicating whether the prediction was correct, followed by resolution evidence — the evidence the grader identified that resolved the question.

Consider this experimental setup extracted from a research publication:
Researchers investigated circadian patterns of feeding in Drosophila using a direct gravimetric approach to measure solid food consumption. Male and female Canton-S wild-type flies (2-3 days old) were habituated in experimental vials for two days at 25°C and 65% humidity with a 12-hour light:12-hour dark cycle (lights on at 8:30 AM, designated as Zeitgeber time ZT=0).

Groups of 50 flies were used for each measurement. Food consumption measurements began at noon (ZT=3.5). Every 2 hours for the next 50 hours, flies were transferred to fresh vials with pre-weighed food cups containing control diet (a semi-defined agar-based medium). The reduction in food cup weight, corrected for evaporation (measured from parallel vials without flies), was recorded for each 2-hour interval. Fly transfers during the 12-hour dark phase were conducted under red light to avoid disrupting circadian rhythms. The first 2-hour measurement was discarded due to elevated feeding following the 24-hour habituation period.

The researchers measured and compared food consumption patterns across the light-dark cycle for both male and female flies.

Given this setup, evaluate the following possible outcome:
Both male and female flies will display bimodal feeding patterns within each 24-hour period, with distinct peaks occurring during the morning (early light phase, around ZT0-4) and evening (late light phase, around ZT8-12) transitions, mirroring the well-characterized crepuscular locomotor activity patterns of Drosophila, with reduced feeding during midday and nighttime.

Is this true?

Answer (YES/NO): NO